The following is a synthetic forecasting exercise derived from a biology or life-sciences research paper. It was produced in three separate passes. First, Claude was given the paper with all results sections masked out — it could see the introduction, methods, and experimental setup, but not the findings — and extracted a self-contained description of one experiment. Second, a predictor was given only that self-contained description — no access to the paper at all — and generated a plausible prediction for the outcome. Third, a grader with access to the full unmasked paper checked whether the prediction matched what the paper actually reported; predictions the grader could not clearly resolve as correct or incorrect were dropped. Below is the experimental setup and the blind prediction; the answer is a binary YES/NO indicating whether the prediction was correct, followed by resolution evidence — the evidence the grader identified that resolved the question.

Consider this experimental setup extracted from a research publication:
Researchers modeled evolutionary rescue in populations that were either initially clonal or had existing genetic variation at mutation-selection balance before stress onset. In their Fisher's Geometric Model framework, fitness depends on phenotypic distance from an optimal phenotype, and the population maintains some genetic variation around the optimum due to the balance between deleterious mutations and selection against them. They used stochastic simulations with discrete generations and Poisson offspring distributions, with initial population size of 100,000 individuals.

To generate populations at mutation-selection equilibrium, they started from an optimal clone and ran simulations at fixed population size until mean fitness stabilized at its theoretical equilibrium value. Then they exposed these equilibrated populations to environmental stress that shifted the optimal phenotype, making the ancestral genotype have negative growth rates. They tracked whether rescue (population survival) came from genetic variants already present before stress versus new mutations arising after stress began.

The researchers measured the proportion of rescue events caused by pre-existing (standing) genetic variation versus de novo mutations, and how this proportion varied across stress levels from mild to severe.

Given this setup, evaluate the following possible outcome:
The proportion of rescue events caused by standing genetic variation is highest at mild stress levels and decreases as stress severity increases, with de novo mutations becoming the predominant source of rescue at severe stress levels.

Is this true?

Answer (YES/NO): NO